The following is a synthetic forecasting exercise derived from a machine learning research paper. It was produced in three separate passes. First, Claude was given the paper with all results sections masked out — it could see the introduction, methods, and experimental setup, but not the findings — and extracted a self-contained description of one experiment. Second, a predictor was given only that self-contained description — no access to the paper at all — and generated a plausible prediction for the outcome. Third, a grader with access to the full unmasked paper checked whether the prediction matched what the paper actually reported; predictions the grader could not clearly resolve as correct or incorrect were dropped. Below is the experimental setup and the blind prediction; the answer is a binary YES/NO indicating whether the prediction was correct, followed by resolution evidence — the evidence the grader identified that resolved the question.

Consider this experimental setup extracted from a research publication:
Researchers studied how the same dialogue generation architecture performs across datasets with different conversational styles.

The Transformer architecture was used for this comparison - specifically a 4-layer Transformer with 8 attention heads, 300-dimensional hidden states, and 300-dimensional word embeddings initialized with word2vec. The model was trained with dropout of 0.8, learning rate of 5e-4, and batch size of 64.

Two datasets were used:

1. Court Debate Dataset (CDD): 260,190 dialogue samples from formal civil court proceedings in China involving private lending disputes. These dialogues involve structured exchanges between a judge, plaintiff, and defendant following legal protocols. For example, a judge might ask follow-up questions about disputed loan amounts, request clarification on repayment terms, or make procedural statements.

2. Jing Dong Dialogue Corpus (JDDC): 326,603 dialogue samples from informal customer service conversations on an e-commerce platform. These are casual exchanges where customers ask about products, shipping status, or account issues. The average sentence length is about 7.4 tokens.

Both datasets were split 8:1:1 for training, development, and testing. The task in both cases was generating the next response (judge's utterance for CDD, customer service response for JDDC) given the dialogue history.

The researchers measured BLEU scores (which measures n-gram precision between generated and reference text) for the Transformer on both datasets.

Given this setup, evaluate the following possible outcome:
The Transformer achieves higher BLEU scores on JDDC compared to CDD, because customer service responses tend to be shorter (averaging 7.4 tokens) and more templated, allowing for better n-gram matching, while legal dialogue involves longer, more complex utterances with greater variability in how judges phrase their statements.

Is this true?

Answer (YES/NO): NO